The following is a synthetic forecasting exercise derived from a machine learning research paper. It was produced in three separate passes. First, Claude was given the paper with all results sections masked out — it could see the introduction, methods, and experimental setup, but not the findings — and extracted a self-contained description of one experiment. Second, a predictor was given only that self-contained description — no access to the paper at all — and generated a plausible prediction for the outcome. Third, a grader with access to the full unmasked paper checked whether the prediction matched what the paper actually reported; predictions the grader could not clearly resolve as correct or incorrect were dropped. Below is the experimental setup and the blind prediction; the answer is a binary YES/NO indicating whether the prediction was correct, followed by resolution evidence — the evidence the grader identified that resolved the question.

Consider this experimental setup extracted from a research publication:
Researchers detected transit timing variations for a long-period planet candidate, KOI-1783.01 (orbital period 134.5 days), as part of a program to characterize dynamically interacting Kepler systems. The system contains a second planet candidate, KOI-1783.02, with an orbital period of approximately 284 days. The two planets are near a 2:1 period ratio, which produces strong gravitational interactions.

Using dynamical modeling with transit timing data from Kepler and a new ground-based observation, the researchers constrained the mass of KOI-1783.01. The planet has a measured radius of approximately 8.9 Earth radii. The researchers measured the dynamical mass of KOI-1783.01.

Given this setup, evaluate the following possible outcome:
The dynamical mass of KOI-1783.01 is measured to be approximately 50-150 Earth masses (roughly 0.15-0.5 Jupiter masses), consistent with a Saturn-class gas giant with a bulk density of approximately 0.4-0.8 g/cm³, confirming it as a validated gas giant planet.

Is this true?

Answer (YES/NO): YES